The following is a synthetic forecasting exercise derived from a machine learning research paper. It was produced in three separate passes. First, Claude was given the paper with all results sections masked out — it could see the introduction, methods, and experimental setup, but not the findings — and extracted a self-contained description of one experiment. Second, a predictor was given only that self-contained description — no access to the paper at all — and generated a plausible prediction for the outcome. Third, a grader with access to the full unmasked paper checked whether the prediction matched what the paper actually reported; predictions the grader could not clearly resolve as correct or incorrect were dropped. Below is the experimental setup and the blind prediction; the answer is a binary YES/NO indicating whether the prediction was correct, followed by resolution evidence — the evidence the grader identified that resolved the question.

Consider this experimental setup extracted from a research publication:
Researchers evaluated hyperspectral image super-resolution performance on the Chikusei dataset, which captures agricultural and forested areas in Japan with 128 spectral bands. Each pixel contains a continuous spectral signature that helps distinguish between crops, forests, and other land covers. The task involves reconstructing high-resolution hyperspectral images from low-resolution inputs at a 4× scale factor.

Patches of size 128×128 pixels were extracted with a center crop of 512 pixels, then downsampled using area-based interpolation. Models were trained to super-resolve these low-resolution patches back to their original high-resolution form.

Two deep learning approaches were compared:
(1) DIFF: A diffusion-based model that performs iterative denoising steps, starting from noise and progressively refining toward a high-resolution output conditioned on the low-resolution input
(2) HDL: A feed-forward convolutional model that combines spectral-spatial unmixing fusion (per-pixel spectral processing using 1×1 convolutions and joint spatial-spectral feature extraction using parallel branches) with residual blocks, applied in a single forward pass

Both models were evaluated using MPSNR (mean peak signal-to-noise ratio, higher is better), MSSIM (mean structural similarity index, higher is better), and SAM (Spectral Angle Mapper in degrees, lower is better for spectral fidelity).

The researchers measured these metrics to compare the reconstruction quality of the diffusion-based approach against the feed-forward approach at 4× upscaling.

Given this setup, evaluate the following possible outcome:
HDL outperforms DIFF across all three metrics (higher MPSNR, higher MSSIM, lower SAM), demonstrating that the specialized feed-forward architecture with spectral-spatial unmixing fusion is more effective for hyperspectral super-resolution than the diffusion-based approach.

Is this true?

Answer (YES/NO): NO